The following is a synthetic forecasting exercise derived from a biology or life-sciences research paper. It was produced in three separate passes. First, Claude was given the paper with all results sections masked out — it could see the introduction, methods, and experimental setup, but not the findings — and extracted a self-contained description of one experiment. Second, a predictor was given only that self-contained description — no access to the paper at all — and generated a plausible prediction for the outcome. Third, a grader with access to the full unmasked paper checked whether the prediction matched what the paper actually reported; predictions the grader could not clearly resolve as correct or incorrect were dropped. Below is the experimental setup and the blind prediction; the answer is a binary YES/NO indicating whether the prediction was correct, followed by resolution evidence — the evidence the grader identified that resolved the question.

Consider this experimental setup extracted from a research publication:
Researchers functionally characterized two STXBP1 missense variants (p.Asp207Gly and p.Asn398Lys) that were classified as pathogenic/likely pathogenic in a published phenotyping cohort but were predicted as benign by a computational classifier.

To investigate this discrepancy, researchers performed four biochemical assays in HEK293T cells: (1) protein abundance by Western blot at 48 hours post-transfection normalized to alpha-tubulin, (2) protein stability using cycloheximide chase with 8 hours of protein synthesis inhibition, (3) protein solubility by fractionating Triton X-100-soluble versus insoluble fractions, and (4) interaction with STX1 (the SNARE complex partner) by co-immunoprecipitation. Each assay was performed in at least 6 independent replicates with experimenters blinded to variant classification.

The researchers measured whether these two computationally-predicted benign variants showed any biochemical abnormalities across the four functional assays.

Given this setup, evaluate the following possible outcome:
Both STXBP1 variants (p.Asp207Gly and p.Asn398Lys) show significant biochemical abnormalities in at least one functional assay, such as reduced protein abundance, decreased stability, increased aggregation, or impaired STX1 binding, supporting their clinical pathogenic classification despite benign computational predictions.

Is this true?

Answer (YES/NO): NO